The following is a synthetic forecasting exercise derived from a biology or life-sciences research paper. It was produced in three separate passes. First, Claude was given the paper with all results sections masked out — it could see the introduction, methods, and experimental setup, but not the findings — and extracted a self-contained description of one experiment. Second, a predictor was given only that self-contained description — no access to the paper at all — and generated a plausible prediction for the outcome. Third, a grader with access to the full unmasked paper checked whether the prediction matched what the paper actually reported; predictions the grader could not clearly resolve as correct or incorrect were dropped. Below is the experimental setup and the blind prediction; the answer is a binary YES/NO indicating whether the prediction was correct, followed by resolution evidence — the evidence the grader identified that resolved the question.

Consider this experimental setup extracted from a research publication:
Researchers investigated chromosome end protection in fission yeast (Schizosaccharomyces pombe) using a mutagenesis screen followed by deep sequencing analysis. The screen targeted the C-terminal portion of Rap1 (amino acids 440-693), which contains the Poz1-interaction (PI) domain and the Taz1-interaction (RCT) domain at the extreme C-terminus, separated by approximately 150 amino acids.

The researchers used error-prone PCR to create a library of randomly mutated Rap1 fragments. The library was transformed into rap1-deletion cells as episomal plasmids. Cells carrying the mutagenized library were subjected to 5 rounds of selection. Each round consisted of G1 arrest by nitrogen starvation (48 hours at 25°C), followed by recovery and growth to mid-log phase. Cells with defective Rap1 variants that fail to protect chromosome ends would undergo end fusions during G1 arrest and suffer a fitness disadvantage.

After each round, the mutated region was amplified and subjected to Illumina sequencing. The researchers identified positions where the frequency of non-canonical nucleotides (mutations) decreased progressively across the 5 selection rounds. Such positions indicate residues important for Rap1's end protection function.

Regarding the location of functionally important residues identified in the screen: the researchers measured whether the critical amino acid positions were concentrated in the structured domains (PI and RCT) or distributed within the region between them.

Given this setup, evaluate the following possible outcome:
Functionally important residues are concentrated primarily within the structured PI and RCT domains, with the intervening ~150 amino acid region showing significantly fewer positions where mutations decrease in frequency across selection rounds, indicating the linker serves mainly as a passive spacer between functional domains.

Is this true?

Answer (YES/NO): NO